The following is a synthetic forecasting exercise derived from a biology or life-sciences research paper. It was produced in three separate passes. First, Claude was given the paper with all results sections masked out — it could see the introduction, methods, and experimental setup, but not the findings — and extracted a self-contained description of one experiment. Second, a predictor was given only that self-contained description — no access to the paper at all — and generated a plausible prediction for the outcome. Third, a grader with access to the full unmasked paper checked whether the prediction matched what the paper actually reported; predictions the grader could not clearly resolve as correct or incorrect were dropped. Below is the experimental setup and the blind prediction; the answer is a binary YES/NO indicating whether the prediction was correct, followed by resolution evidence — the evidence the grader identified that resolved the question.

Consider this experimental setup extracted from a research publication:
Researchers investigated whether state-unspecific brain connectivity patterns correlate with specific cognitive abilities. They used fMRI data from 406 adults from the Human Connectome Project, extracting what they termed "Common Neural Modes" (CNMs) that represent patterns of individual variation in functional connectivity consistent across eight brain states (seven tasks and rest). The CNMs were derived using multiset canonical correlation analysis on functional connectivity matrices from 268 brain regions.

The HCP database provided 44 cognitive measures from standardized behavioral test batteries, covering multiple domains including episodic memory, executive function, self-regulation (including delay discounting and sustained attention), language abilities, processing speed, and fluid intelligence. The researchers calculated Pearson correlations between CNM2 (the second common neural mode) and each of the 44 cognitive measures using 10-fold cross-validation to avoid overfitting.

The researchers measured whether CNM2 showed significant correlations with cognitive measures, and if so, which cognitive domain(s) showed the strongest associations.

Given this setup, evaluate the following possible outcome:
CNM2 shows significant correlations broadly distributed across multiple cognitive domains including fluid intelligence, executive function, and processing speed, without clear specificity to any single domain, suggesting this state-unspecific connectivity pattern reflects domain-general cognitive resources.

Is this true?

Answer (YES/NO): NO